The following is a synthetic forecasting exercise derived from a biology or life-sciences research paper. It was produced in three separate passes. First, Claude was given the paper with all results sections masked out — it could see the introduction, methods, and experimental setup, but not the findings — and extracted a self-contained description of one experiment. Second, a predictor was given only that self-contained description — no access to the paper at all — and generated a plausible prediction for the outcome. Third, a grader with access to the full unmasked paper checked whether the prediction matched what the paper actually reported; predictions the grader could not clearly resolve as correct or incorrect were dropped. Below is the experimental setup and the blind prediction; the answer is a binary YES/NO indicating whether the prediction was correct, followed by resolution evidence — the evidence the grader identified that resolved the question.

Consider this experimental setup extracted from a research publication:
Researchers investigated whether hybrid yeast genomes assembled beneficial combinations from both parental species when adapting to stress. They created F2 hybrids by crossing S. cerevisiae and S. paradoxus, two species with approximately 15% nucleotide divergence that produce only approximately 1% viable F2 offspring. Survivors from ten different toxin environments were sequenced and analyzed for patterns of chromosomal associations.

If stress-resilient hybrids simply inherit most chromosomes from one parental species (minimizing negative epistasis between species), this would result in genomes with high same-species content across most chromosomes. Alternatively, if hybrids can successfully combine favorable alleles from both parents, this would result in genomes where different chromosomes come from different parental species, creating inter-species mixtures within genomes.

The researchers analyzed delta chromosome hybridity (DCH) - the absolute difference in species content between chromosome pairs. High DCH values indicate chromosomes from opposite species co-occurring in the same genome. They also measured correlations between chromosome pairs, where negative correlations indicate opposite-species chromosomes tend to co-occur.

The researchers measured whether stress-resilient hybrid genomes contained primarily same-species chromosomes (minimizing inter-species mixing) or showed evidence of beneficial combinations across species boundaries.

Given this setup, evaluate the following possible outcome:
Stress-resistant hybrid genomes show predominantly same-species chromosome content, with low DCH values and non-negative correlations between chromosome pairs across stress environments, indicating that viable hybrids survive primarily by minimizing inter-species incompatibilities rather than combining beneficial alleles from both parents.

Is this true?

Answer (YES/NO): NO